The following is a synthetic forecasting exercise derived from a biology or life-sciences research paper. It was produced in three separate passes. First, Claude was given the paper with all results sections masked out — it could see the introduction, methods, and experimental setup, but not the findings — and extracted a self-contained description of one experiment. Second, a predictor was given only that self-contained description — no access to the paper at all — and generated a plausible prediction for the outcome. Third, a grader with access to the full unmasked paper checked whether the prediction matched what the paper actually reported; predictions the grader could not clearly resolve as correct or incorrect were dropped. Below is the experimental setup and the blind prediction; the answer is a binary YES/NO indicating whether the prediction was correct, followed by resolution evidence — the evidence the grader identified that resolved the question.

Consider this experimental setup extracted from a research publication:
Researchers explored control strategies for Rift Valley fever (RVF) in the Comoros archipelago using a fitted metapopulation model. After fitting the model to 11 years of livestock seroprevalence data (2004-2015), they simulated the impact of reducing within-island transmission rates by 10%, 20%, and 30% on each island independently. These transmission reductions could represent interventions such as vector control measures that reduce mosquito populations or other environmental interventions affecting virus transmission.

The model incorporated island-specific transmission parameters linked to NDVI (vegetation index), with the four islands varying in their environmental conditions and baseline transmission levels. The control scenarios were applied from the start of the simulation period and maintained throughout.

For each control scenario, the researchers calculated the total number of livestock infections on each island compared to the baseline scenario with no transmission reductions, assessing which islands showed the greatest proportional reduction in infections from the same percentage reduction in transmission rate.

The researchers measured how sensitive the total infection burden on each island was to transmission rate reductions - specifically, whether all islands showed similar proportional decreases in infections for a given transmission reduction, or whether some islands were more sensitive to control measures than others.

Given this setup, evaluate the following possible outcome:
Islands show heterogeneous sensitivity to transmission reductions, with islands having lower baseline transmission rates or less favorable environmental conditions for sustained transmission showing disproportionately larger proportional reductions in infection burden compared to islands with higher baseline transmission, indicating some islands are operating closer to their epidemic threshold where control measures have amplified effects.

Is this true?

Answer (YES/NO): YES